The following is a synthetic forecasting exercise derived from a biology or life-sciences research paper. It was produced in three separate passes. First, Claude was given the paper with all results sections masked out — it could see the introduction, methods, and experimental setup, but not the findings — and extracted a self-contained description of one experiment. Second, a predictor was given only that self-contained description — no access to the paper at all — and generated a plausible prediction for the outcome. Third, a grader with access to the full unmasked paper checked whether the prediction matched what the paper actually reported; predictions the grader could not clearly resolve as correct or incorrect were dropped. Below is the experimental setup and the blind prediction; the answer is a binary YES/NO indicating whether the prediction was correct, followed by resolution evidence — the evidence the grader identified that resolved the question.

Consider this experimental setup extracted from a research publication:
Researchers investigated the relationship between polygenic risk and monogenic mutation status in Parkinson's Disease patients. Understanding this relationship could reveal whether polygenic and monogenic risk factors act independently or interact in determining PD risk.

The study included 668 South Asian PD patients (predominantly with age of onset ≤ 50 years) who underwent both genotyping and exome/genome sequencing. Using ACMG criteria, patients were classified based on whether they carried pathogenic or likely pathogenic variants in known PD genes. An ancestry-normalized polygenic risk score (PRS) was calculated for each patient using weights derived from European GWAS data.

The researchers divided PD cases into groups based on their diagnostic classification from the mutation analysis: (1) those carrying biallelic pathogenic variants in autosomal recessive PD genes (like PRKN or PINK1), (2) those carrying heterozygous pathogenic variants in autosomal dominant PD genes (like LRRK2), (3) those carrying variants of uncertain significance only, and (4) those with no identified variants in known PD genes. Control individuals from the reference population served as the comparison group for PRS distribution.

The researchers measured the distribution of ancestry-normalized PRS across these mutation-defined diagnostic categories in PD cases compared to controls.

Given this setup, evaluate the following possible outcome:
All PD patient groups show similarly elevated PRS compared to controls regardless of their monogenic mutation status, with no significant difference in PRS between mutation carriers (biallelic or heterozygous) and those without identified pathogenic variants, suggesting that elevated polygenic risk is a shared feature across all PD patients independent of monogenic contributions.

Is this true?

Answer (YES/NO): NO